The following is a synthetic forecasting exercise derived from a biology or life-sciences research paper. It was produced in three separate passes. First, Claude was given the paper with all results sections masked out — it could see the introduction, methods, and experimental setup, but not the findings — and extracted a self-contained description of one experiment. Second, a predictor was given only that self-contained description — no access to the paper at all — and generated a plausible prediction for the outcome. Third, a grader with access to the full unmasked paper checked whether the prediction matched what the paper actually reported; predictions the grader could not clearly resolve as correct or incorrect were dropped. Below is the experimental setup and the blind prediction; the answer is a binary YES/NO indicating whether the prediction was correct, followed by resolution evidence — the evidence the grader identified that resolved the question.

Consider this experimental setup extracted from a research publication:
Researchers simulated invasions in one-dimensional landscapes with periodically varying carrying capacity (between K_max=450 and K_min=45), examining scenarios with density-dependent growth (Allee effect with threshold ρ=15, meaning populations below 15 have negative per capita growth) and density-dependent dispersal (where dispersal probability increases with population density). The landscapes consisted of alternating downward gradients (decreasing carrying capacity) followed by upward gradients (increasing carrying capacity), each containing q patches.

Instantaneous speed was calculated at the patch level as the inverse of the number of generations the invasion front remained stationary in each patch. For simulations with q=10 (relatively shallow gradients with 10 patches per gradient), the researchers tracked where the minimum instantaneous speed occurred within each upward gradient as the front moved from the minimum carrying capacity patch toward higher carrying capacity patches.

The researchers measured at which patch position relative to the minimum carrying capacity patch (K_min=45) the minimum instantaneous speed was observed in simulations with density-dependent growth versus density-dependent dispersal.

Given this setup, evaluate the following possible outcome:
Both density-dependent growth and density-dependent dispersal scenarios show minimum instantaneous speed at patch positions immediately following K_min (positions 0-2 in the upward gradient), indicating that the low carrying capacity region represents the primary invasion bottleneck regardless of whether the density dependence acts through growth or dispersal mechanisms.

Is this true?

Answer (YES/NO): YES